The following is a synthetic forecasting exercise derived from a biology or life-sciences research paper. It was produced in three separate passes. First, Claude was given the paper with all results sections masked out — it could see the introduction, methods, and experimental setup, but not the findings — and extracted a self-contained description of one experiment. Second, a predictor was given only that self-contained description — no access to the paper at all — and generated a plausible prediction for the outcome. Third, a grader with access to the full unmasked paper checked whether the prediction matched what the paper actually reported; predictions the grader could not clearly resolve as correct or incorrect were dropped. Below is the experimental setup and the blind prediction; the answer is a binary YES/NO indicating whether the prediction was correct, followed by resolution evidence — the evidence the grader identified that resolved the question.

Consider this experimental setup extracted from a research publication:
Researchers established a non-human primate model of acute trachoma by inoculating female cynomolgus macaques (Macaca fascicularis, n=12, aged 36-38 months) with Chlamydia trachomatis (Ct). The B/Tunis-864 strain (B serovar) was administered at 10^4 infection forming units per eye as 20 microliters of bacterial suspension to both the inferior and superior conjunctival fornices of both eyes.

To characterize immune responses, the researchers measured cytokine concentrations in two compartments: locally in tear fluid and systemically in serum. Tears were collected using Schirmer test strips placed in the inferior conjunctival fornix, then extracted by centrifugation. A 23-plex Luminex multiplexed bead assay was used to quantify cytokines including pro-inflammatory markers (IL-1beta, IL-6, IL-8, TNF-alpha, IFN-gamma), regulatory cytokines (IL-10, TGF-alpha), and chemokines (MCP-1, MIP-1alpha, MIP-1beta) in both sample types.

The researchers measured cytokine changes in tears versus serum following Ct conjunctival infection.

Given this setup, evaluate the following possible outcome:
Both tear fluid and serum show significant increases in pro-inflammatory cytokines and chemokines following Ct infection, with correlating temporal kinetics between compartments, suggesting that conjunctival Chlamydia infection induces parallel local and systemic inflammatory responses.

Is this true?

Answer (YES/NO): NO